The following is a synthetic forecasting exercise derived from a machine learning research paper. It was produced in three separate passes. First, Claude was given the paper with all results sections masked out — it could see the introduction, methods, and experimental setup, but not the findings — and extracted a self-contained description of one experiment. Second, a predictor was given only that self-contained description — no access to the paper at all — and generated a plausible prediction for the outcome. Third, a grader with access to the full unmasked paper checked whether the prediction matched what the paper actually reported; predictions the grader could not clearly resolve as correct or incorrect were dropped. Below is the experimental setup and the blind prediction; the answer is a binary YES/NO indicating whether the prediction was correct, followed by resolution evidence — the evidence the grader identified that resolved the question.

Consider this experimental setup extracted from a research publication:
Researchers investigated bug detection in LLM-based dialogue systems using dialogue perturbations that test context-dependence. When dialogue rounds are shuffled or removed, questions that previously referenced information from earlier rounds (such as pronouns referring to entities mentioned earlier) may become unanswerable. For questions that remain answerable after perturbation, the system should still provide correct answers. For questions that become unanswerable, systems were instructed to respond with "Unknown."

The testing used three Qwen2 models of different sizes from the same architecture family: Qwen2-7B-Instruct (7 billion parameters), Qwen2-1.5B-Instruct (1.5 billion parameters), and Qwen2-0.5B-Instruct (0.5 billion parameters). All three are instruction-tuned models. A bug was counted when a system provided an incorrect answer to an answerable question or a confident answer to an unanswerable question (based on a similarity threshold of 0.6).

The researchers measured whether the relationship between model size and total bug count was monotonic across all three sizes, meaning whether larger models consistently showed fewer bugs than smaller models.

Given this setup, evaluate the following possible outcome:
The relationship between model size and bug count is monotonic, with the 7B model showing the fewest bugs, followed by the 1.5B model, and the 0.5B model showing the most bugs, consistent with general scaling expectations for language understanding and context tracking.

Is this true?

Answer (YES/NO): YES